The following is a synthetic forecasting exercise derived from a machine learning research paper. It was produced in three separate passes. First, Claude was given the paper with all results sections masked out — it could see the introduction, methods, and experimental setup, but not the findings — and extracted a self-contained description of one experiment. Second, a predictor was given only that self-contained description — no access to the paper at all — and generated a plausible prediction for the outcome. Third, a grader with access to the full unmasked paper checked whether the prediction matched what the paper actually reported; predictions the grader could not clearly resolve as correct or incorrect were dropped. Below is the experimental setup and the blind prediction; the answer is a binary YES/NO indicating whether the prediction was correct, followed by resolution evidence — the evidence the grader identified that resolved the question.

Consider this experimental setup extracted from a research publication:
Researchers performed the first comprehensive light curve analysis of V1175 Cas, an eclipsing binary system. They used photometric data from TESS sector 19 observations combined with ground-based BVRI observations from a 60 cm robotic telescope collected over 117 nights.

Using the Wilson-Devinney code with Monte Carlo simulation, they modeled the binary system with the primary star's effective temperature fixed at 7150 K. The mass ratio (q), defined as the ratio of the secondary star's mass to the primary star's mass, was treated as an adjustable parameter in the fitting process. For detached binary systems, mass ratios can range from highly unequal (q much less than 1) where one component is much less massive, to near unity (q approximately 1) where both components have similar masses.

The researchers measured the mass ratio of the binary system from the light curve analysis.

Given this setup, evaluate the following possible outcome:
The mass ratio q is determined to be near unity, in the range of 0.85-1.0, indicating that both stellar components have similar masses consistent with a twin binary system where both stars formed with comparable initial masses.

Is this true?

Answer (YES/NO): YES